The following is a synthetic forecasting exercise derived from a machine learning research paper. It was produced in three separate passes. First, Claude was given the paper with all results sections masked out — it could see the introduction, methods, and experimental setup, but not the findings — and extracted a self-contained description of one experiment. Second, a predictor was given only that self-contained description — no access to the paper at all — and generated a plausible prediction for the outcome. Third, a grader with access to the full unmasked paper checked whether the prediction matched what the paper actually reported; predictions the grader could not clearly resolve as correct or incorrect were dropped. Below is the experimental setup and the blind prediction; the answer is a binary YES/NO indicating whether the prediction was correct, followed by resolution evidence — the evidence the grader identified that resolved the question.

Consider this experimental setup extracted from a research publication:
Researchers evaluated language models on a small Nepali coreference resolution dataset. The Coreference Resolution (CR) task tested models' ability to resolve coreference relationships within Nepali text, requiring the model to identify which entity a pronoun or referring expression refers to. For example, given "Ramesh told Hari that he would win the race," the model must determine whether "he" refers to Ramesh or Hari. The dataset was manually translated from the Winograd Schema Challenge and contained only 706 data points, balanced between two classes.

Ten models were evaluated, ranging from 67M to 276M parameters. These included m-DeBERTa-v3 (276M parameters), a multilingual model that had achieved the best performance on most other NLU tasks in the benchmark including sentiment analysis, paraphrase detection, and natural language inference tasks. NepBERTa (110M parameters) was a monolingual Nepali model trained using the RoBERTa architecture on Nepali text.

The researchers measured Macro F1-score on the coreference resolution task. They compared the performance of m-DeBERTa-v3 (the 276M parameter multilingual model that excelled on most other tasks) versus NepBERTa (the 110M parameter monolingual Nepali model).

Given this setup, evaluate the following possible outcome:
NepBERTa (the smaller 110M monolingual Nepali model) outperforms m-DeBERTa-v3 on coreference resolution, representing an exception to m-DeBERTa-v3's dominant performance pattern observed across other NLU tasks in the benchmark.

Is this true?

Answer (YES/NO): YES